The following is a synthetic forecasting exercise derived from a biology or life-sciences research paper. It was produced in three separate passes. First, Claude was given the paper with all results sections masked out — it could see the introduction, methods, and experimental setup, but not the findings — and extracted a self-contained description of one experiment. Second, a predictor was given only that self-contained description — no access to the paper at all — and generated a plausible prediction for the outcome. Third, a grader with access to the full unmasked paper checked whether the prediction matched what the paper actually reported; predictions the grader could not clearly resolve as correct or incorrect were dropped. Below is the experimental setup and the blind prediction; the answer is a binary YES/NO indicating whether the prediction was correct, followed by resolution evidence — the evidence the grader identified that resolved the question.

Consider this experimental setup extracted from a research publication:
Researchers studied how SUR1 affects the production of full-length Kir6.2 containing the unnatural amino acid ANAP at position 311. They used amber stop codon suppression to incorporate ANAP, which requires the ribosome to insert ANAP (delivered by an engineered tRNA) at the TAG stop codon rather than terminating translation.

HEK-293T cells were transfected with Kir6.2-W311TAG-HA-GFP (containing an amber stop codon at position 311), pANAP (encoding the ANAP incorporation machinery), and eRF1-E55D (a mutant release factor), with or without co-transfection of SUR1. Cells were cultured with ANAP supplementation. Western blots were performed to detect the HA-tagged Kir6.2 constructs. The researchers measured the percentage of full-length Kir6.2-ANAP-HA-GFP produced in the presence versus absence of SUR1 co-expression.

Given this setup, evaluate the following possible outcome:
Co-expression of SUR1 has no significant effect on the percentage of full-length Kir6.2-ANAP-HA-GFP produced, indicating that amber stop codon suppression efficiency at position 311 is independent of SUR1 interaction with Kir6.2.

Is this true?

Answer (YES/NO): NO